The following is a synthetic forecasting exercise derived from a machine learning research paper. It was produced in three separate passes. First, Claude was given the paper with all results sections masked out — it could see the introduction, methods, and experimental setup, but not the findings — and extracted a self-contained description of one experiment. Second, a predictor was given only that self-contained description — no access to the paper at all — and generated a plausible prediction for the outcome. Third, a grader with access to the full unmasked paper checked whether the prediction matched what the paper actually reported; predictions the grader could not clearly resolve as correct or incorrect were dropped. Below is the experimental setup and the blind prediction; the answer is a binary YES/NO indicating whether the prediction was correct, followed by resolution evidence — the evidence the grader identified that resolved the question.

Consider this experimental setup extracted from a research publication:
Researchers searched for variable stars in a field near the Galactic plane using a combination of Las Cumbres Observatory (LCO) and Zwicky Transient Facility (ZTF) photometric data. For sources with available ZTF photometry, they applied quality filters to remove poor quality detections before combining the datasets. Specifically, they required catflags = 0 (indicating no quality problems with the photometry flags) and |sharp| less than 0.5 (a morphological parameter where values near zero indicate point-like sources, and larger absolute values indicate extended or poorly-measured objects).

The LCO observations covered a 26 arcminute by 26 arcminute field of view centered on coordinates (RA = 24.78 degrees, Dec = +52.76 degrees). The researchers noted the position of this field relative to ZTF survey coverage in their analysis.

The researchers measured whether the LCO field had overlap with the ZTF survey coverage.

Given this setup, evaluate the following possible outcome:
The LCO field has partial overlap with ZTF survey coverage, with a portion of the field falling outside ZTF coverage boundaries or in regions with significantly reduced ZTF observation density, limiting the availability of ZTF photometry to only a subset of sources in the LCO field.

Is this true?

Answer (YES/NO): NO